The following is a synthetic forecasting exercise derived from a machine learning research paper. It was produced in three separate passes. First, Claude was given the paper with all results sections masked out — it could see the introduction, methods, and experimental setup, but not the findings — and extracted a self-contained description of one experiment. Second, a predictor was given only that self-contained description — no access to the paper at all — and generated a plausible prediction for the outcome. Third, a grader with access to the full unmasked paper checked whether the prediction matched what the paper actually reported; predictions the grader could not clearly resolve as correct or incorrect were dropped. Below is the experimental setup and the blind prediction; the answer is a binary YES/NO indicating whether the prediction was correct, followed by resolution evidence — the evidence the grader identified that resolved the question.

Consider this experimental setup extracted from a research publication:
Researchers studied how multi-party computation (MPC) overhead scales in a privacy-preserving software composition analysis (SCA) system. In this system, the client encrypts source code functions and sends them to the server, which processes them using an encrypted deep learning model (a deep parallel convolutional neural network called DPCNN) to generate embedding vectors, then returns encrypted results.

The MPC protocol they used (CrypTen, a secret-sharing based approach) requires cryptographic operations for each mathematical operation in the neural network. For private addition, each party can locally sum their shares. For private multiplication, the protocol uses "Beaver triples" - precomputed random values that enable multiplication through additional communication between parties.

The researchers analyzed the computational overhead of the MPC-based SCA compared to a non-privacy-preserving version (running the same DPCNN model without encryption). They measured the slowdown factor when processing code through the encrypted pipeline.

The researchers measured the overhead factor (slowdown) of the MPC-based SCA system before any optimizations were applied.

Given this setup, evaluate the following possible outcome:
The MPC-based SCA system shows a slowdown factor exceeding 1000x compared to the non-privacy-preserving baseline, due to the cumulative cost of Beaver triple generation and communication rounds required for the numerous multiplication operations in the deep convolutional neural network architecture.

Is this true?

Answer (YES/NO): NO